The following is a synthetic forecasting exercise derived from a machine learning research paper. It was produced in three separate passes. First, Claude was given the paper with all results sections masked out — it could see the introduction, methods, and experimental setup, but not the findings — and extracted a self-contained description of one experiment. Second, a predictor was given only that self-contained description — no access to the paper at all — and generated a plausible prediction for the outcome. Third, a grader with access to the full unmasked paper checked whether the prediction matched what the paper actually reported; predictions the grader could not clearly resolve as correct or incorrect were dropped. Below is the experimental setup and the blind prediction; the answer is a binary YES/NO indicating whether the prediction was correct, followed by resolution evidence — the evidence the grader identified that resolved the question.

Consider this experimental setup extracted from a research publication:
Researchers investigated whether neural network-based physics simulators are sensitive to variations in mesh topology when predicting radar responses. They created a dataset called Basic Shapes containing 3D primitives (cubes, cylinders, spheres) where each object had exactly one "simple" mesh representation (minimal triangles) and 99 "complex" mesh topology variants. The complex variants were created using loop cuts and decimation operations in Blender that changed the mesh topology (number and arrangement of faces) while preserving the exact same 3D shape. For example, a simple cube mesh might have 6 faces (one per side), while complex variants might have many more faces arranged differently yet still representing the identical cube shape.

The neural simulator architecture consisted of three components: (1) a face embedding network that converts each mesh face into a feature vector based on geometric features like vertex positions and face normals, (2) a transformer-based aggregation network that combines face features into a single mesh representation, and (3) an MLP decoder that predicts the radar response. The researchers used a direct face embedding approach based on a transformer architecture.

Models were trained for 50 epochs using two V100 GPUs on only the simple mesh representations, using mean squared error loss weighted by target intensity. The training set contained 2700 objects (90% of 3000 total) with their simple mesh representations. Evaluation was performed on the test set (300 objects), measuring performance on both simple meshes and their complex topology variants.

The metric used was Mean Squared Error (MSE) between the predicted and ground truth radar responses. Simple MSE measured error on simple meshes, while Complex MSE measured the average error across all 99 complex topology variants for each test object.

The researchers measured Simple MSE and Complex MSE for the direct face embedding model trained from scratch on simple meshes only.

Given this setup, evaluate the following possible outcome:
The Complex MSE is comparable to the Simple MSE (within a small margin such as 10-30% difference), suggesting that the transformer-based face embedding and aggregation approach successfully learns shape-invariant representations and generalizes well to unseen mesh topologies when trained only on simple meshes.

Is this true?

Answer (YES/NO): NO